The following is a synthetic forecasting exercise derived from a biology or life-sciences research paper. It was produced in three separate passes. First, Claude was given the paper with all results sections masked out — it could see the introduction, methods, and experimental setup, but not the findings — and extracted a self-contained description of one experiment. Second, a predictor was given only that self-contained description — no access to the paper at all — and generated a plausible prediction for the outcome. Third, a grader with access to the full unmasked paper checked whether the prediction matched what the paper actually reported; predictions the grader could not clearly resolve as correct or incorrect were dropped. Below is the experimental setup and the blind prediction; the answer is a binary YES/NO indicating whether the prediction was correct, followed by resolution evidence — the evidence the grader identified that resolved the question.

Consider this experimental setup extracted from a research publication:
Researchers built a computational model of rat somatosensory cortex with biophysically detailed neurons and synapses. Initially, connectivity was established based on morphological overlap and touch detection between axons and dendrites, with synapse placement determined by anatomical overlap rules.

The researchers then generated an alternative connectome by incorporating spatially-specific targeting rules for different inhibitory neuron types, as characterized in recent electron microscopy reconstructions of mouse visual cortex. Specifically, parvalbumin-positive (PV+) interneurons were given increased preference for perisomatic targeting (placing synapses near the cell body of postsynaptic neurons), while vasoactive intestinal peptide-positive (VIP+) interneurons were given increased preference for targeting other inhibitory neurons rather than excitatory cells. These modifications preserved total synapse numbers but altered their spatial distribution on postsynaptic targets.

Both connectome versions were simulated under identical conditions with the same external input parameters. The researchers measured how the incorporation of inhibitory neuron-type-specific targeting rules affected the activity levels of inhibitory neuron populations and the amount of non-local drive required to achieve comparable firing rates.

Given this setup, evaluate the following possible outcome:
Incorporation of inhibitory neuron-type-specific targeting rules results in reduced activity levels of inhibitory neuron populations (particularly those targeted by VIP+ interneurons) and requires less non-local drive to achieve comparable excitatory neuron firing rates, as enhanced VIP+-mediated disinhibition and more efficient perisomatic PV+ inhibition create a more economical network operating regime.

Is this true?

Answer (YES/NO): NO